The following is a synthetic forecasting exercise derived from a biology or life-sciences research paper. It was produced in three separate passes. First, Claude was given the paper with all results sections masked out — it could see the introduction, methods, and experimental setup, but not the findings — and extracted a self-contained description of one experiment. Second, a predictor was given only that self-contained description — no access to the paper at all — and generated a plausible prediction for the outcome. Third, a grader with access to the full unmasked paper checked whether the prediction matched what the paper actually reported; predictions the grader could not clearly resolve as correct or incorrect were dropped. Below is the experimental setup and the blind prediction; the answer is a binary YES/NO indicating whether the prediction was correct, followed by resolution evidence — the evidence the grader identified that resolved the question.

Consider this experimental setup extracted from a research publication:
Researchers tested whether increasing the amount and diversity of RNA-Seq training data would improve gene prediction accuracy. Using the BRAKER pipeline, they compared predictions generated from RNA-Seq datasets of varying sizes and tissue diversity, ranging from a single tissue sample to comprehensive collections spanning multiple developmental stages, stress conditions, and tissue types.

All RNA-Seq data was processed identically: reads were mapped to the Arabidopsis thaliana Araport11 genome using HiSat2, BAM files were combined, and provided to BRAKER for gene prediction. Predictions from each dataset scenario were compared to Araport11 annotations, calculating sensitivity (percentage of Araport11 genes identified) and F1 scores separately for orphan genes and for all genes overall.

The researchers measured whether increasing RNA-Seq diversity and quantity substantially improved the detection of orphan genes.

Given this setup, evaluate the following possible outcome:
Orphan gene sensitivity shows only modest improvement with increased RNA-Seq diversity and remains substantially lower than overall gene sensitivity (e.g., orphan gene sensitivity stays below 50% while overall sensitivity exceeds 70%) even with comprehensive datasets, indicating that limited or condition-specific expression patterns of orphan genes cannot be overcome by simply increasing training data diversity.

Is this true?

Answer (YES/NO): NO